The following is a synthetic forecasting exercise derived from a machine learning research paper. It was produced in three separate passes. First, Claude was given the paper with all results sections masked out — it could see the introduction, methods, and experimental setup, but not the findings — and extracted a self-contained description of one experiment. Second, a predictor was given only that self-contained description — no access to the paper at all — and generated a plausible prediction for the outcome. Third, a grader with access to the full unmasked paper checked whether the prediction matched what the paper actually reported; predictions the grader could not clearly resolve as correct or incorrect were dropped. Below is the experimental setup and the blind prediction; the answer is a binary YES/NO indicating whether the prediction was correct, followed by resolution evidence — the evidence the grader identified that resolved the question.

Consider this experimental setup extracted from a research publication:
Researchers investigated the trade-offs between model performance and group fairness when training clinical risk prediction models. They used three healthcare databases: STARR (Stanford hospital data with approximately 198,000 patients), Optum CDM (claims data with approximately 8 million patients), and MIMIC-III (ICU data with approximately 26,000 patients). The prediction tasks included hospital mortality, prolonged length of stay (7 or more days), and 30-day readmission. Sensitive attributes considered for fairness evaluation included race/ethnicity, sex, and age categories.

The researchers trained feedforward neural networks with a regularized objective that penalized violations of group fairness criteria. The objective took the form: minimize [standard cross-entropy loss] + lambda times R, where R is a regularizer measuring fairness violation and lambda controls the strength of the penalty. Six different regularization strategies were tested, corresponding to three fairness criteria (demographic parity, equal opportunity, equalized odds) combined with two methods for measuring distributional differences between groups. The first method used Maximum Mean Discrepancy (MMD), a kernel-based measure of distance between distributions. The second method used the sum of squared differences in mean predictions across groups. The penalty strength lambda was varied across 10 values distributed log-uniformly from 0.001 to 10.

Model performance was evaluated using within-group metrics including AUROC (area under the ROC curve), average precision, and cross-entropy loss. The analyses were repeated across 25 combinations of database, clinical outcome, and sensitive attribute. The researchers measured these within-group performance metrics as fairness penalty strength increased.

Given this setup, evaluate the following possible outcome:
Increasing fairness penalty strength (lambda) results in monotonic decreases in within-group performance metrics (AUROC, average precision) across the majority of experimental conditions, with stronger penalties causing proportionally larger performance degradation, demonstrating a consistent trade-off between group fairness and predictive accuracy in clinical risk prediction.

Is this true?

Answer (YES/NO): NO